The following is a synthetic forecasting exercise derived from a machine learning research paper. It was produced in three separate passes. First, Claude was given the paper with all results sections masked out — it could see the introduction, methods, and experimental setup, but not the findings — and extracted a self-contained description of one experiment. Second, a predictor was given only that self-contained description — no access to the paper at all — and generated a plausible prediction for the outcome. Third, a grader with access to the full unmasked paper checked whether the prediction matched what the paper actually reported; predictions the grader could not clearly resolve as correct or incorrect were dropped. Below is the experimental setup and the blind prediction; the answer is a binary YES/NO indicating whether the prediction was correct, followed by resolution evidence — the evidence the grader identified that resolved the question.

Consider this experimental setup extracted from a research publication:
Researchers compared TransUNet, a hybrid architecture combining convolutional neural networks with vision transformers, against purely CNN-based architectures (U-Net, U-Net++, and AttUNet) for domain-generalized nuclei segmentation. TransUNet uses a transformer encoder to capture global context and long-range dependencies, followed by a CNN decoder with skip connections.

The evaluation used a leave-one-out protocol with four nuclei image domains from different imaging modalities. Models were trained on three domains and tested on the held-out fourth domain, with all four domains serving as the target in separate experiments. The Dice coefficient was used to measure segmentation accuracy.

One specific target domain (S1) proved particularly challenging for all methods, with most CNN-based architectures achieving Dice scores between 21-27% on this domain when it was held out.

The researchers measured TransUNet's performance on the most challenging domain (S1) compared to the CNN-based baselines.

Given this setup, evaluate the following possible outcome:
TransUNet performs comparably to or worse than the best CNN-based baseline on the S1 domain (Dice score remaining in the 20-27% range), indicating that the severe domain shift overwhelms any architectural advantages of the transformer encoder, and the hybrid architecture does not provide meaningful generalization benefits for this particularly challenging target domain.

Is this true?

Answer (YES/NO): NO